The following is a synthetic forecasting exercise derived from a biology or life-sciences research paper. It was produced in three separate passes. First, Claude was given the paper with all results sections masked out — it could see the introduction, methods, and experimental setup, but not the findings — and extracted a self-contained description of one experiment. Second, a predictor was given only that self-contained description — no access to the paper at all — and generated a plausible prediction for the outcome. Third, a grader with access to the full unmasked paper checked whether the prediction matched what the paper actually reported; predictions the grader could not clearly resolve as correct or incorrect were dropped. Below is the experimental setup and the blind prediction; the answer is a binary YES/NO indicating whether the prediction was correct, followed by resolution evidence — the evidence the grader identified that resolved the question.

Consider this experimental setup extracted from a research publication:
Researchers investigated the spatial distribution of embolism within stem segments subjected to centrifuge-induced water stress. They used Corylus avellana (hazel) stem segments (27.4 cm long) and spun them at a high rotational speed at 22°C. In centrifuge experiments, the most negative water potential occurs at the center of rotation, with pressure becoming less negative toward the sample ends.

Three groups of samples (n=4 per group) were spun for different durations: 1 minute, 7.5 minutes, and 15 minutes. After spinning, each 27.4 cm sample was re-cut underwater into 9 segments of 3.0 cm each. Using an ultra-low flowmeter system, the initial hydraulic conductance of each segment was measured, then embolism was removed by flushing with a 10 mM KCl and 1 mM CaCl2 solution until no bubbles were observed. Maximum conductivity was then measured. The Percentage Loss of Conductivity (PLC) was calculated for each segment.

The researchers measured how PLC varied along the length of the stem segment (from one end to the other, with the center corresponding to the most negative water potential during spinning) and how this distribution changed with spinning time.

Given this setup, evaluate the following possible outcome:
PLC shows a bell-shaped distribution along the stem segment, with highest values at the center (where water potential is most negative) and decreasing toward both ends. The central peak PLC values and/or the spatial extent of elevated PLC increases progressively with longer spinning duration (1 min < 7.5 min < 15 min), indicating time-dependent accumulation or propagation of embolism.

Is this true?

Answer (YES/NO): NO